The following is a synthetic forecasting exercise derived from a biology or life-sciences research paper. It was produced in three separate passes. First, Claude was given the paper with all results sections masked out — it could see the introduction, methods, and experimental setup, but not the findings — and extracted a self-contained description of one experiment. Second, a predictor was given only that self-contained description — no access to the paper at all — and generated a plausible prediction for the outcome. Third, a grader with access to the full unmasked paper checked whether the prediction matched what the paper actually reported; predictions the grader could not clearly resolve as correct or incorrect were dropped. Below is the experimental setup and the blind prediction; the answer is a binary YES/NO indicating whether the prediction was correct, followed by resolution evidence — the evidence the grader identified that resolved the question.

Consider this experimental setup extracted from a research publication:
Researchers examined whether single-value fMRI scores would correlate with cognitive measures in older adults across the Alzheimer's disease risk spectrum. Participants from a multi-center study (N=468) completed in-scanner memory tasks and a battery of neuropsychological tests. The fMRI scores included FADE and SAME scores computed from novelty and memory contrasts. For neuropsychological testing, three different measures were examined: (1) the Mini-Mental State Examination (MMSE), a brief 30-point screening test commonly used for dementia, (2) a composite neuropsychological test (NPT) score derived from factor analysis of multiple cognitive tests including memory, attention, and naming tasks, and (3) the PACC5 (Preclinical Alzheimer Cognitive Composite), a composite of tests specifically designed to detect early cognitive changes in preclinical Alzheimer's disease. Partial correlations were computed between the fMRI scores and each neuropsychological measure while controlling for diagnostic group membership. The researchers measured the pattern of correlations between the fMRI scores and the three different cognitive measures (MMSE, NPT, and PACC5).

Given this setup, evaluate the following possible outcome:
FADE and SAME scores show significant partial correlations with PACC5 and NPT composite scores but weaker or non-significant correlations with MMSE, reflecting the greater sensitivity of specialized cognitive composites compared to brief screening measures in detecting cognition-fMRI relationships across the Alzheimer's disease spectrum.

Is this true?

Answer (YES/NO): YES